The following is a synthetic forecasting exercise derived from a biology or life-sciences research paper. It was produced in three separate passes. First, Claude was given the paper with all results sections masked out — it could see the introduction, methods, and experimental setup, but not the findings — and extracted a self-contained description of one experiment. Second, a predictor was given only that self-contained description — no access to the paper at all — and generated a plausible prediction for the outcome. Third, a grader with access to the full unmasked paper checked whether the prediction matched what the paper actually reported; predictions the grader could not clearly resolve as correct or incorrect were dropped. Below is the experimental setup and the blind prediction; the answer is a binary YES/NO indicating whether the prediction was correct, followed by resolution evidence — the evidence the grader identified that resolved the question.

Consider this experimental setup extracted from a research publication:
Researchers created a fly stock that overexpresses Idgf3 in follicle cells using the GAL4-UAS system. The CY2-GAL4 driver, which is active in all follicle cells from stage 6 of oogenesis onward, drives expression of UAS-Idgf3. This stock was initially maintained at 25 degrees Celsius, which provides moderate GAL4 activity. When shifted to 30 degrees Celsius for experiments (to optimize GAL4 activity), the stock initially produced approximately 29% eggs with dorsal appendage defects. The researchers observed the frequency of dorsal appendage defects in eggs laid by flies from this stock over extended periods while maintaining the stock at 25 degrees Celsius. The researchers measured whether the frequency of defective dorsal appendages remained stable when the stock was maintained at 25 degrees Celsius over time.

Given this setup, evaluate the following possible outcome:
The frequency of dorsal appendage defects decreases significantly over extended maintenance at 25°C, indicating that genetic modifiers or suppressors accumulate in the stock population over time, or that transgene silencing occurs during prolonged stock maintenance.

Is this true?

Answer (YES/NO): YES